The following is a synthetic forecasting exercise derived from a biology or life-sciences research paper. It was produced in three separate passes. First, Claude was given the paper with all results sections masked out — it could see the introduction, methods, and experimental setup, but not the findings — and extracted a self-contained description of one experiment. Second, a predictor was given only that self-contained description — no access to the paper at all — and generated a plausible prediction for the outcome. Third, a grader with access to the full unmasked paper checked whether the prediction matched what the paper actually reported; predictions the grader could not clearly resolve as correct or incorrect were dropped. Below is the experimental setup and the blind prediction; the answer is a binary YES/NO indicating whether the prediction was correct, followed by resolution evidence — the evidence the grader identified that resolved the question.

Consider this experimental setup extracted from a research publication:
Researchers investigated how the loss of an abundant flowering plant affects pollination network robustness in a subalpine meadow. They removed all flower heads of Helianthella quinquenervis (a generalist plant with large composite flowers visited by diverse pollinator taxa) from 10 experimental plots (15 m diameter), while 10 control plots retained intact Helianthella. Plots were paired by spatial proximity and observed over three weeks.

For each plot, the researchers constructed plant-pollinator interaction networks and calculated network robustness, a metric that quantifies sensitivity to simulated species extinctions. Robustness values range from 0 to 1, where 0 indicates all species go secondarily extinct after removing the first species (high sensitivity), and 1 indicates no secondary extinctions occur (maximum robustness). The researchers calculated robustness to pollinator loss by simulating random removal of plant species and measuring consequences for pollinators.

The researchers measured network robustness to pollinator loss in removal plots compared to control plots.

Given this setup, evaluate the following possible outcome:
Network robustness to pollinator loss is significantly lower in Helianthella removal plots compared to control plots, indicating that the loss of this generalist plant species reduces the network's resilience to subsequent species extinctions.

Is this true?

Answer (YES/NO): YES